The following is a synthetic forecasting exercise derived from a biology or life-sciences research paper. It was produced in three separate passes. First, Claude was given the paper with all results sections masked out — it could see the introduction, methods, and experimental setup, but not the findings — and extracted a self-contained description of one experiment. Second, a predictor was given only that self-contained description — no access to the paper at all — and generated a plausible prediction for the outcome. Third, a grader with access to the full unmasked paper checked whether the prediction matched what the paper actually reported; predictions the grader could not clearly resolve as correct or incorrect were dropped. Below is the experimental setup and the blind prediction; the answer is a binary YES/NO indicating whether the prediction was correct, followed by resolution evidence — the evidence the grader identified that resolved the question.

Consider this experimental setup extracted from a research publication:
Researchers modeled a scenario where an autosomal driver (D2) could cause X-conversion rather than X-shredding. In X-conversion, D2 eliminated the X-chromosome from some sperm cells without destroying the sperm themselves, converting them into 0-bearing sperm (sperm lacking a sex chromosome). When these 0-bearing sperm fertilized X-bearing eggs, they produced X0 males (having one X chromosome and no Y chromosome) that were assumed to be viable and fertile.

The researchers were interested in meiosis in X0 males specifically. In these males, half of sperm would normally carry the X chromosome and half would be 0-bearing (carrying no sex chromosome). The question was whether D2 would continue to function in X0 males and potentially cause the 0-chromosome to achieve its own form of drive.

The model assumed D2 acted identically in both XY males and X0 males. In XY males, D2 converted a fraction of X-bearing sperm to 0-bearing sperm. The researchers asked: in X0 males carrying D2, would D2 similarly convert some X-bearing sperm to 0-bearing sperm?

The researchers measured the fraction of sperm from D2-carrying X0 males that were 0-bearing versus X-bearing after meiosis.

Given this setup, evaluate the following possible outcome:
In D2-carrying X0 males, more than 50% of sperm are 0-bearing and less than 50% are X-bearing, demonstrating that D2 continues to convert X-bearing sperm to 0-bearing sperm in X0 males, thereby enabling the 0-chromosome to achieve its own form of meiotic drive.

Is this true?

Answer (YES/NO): YES